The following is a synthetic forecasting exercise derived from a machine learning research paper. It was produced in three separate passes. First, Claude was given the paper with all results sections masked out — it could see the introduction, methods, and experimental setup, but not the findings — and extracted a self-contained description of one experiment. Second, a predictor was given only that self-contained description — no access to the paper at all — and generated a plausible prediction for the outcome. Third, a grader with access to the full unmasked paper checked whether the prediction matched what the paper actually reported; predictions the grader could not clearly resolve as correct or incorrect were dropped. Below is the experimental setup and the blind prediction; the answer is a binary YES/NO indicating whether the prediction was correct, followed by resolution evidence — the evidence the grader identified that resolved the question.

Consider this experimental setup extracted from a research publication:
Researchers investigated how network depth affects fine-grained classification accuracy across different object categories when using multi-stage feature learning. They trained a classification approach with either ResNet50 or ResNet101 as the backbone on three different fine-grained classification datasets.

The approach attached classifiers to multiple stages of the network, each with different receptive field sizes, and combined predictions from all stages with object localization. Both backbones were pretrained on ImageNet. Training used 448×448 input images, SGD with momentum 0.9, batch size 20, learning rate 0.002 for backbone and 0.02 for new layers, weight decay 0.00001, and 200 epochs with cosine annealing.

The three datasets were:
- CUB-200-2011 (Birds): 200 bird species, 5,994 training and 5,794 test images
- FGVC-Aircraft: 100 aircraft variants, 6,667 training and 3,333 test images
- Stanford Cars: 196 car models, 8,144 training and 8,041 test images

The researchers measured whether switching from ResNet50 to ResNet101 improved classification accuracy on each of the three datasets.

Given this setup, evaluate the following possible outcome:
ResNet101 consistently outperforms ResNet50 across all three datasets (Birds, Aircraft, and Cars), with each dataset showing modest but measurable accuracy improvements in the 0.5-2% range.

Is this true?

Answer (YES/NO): NO